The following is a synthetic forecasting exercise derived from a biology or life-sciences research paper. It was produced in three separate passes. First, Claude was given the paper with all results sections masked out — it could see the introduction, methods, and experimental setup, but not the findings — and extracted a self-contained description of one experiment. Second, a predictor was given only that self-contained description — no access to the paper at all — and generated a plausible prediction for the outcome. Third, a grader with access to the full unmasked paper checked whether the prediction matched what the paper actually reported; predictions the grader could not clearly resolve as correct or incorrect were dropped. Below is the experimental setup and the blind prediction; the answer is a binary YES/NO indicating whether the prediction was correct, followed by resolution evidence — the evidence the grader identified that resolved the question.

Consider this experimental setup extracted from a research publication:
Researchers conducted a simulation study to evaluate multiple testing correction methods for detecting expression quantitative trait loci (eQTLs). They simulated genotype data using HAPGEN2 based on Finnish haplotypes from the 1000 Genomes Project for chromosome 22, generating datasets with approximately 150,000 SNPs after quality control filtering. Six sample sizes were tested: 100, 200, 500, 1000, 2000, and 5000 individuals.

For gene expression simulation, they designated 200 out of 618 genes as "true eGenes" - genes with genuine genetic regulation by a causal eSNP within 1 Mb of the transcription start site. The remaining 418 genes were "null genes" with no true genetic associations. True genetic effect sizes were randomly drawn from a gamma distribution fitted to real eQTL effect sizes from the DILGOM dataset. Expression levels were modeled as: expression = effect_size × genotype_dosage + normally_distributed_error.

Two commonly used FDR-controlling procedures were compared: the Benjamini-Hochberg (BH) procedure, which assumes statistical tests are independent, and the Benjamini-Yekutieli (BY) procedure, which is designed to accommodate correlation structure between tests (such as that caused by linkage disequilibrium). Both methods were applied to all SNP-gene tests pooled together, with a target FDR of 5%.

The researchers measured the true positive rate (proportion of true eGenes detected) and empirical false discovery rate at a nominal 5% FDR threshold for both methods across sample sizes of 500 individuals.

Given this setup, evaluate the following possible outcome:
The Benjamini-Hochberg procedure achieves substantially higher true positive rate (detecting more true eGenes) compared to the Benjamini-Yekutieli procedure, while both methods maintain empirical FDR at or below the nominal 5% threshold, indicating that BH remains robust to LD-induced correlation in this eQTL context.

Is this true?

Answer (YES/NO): NO